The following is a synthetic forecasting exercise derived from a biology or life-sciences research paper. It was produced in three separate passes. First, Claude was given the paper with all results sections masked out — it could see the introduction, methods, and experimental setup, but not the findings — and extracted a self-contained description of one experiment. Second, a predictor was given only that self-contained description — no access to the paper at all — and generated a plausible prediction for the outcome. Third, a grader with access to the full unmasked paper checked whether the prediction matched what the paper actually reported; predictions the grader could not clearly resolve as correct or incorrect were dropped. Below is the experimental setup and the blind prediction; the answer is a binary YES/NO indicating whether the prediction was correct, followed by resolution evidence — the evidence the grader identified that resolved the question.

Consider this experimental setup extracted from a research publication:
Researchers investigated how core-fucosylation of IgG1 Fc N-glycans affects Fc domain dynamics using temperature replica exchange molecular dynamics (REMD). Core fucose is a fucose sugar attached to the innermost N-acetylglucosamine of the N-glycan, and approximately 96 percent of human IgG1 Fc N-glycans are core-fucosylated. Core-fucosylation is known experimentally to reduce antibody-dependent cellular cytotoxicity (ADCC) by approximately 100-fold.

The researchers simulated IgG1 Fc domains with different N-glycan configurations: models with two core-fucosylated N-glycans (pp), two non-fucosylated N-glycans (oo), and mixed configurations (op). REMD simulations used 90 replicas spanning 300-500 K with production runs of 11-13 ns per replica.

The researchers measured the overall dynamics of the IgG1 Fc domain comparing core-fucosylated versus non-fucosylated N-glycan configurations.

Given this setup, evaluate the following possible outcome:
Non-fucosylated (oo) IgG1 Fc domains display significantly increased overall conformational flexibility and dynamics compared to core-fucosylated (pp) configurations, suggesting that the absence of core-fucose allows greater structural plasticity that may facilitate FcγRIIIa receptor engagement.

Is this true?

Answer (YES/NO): NO